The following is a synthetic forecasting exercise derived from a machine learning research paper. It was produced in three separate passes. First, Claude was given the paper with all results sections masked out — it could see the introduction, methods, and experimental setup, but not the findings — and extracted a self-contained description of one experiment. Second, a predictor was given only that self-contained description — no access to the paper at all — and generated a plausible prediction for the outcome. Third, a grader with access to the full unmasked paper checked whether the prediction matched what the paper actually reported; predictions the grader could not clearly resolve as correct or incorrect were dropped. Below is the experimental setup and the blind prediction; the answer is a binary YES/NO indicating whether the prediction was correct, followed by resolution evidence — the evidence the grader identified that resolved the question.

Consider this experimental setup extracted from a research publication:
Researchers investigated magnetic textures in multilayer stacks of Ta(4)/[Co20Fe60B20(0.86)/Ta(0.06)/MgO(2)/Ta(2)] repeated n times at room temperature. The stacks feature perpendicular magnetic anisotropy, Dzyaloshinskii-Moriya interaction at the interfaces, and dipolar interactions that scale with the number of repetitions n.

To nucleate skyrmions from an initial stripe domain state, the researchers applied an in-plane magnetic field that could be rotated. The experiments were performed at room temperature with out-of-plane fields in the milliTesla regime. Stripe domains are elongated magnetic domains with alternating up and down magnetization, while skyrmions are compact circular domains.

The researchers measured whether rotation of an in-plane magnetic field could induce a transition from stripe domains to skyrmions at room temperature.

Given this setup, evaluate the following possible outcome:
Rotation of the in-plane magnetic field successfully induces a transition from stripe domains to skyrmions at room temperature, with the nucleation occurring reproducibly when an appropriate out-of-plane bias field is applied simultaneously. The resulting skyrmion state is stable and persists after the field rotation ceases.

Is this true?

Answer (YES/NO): YES